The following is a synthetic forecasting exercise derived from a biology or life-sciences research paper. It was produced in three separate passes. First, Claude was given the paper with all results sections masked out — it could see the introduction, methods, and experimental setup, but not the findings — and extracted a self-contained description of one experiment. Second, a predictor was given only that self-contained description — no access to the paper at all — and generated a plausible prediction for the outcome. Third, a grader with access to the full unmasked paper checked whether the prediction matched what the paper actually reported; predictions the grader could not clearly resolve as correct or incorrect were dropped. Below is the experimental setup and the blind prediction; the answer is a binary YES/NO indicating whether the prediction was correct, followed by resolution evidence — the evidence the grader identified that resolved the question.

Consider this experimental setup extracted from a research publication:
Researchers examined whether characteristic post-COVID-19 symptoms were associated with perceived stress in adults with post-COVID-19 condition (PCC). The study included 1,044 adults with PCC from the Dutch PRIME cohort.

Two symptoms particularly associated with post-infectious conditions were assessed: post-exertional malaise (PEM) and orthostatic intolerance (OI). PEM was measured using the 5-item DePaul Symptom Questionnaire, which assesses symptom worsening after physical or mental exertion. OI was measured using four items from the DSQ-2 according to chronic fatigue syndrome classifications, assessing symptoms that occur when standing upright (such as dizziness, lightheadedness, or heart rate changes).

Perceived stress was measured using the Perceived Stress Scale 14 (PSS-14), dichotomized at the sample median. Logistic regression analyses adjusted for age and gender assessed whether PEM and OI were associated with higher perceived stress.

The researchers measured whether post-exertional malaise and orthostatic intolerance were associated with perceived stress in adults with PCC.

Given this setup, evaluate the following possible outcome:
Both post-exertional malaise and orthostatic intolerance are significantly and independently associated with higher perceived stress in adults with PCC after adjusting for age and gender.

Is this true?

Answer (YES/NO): YES